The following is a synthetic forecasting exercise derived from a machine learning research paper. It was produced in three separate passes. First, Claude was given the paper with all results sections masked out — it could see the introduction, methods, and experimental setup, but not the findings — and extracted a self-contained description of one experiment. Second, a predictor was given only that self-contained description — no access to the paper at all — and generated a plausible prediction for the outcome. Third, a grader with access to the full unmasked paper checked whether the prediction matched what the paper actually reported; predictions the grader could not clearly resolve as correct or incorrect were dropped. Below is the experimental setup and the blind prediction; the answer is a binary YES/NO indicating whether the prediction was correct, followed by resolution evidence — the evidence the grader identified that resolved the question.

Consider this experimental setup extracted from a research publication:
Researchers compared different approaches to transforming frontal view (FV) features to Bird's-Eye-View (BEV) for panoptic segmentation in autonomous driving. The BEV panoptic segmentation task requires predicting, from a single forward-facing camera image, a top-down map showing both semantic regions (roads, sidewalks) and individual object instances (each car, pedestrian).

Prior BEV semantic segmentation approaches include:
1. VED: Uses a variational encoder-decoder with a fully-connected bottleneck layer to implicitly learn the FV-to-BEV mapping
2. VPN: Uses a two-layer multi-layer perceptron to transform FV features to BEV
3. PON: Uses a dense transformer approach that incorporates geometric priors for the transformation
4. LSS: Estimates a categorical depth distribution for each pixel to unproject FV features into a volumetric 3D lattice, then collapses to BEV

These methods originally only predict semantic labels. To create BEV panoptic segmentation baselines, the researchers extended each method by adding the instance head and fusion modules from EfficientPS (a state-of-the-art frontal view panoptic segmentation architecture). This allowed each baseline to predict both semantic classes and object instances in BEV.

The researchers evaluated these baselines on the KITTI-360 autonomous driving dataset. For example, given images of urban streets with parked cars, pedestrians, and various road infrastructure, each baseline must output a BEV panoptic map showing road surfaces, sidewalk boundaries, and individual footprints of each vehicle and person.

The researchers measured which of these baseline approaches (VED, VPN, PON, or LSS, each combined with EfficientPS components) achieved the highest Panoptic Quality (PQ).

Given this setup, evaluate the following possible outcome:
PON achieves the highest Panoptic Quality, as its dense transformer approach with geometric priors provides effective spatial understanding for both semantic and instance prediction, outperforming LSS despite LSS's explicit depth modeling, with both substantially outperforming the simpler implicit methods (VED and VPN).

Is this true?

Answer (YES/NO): NO